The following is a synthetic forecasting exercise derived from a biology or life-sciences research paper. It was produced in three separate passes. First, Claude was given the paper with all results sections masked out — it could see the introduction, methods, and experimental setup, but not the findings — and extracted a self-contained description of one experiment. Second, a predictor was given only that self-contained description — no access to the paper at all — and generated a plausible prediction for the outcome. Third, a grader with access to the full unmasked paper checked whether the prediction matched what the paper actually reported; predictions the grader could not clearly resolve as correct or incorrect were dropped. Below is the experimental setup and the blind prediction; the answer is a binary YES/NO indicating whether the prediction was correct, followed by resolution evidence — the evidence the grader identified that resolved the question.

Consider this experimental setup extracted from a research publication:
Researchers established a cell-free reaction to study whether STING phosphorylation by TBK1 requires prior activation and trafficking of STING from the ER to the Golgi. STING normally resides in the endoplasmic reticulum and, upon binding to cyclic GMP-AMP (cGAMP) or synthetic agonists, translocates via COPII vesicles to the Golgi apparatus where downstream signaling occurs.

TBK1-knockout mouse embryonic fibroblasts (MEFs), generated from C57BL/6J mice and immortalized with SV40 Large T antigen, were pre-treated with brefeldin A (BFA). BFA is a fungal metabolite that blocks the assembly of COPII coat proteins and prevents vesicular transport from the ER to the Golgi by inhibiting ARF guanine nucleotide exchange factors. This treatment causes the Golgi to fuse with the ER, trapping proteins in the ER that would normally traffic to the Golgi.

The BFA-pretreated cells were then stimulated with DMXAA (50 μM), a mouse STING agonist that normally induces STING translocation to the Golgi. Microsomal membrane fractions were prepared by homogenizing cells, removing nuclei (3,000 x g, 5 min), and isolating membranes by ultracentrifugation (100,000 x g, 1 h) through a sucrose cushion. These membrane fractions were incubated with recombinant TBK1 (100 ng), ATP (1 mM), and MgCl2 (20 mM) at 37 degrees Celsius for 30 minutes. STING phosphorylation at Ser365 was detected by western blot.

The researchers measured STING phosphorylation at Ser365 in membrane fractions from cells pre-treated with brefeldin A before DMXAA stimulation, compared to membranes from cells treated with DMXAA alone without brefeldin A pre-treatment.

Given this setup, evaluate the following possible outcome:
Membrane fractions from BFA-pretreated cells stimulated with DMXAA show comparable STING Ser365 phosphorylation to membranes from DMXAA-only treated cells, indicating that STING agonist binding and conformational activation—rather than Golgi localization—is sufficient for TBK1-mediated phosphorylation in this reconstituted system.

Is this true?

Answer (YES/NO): NO